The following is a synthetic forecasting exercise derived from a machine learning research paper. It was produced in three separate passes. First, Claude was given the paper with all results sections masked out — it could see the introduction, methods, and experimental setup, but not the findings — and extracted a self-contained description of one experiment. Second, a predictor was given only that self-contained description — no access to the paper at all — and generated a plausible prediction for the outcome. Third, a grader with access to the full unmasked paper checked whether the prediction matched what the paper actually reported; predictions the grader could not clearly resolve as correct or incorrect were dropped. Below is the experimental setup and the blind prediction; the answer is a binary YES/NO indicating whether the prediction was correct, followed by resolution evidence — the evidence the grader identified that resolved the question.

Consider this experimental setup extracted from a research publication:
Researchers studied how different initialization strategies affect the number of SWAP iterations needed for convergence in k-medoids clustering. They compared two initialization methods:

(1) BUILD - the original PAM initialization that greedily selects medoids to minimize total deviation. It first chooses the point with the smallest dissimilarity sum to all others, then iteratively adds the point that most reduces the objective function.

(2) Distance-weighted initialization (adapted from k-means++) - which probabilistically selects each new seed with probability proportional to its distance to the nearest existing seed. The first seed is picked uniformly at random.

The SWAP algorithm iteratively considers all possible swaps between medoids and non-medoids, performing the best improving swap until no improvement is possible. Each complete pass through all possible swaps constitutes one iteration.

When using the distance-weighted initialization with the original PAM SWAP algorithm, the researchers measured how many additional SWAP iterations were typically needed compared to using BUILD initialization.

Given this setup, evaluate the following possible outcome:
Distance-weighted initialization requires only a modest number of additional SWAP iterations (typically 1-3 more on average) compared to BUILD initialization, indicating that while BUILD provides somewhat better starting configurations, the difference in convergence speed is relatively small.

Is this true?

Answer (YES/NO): NO